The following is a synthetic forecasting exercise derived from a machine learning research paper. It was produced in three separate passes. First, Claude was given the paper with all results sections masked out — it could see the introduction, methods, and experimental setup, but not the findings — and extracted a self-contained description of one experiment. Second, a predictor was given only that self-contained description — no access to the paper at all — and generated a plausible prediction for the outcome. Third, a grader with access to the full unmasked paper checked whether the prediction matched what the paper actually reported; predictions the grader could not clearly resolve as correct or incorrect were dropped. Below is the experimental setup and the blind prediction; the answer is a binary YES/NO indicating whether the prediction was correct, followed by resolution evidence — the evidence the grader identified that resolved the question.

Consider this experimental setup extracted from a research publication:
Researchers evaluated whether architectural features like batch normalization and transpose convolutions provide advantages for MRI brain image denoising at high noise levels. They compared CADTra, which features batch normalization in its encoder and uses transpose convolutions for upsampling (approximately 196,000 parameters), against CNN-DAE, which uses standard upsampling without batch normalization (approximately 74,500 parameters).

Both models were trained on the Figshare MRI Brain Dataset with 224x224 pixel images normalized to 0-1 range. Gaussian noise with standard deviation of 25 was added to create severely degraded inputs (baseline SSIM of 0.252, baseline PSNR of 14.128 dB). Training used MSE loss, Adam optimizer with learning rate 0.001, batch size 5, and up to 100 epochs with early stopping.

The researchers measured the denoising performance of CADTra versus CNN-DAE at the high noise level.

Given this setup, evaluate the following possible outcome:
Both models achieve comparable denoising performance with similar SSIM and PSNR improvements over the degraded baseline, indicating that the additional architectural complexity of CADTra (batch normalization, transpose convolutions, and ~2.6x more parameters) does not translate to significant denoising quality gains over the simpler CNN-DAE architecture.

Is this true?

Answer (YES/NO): NO